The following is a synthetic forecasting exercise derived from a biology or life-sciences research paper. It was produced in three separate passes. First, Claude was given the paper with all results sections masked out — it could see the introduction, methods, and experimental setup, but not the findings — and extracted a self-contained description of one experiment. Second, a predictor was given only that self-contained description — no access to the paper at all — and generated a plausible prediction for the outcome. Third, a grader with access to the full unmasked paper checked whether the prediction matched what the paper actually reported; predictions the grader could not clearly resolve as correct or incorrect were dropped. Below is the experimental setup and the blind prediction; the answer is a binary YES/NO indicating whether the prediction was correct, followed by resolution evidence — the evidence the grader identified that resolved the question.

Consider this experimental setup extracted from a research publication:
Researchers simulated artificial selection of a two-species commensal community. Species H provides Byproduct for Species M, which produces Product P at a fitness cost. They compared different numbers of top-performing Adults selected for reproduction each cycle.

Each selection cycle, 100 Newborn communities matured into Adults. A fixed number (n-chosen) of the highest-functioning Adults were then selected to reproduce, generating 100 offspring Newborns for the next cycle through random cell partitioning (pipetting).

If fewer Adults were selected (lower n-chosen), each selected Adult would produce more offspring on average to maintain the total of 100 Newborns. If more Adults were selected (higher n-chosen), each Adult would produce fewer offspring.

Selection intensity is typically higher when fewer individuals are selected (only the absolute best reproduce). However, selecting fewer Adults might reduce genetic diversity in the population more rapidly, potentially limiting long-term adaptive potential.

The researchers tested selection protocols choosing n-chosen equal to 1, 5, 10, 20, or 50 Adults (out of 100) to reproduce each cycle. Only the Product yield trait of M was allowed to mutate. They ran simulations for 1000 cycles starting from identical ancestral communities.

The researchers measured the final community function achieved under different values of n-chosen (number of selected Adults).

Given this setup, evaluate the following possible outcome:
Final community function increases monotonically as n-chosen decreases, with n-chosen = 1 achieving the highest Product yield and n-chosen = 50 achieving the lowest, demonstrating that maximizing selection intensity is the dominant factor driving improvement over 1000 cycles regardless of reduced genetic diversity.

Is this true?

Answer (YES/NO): NO